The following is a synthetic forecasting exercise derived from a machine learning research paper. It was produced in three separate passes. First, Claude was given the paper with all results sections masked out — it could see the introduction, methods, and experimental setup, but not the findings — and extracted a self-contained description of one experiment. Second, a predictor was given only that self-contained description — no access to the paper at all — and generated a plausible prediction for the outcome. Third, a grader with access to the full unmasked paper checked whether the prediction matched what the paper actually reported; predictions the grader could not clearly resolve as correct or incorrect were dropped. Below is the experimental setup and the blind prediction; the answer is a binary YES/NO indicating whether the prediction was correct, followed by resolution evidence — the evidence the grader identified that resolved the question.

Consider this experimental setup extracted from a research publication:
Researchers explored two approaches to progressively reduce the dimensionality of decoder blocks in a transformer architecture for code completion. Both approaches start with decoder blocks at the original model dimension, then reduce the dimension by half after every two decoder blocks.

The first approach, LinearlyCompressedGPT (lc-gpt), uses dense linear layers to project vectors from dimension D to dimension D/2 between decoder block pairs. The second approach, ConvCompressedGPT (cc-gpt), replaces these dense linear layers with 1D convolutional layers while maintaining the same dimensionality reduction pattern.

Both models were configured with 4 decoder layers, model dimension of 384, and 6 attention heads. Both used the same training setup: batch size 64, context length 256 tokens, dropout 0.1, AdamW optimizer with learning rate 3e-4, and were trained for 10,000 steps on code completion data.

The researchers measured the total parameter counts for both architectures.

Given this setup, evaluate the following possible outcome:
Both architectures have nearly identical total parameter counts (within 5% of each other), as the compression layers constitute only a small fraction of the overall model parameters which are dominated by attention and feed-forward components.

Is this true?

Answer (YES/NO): YES